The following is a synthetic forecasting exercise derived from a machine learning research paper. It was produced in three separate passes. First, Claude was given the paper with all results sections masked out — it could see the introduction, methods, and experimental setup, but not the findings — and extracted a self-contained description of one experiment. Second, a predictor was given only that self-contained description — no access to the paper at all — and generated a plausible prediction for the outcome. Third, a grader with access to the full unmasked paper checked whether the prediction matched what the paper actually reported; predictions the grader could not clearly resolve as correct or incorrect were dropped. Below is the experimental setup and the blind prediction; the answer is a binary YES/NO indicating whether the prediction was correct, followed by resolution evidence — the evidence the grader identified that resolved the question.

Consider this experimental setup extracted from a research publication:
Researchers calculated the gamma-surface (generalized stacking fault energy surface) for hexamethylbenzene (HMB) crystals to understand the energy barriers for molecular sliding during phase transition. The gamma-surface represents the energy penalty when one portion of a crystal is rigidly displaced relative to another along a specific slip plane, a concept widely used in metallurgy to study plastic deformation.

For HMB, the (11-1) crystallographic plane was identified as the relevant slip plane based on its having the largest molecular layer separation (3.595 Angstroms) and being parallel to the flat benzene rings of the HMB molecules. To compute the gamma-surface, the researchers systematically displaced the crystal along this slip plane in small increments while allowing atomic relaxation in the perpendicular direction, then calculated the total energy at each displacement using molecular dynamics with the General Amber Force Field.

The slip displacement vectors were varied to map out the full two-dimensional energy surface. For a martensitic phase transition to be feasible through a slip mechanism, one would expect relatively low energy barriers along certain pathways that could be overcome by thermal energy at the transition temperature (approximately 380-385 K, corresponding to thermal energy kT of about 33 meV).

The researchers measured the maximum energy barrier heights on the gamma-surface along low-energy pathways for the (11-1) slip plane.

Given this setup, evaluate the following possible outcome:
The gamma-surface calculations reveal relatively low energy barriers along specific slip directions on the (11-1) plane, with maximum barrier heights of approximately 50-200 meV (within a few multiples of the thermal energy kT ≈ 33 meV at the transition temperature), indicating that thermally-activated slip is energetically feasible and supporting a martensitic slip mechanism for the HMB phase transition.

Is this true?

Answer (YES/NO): NO